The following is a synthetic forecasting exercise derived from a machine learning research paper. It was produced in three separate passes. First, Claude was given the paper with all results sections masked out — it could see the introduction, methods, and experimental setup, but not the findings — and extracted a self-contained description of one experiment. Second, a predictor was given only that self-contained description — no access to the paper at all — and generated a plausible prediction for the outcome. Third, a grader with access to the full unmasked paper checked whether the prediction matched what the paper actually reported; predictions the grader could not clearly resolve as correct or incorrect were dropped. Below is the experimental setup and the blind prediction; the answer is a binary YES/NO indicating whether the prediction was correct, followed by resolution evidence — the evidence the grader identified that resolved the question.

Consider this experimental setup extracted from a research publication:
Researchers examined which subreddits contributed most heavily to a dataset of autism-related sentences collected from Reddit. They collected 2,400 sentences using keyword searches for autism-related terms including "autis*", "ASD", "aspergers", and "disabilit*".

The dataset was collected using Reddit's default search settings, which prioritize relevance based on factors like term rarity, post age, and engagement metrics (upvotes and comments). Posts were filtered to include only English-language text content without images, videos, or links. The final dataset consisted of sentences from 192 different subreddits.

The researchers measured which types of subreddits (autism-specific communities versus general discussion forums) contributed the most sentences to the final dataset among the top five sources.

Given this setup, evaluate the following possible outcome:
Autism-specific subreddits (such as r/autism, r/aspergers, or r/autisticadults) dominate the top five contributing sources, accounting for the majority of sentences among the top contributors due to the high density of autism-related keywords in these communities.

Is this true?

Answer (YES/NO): YES